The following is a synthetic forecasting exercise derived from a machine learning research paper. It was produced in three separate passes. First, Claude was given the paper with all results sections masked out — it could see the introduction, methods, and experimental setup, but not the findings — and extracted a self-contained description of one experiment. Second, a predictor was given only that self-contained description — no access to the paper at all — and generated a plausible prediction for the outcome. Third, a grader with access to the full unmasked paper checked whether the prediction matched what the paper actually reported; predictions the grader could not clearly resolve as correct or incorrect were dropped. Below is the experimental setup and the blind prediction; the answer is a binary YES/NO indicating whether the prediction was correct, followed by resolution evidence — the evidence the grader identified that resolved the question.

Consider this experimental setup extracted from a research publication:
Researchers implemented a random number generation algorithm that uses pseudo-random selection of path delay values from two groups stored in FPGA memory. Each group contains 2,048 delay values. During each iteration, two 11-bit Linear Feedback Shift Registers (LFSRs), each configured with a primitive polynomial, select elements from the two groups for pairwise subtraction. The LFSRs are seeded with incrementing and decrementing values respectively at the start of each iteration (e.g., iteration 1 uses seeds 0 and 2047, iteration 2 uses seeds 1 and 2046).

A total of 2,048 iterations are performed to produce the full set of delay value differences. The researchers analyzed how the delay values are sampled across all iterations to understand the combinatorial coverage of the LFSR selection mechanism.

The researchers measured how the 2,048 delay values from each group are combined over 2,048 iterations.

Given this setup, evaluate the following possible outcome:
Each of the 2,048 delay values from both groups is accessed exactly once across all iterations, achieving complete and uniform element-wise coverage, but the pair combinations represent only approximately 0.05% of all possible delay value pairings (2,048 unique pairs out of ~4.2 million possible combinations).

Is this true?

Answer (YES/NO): NO